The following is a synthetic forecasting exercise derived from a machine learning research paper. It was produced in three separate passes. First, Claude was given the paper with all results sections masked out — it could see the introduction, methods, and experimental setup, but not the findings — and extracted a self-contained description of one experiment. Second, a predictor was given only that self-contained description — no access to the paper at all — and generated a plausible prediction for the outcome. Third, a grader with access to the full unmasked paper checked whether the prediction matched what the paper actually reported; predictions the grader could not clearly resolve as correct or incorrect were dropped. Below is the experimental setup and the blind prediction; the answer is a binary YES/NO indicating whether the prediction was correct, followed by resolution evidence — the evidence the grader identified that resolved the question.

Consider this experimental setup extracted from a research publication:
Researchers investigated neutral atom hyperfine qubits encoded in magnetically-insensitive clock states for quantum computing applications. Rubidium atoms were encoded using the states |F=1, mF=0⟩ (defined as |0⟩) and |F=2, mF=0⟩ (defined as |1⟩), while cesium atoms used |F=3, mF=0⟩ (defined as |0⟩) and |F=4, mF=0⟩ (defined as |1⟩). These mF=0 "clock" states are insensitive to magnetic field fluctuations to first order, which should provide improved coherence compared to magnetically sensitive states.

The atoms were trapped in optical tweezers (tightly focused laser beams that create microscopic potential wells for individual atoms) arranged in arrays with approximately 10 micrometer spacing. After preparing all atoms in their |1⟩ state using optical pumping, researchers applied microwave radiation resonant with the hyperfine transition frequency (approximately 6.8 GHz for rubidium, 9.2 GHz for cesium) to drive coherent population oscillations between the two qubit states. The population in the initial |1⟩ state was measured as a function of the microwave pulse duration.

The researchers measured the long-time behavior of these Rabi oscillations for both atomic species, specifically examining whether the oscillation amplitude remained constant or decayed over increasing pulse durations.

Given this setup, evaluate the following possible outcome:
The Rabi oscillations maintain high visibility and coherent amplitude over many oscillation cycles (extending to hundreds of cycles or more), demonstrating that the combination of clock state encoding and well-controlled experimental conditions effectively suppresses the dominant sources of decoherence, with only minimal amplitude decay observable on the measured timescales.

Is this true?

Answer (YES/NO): NO